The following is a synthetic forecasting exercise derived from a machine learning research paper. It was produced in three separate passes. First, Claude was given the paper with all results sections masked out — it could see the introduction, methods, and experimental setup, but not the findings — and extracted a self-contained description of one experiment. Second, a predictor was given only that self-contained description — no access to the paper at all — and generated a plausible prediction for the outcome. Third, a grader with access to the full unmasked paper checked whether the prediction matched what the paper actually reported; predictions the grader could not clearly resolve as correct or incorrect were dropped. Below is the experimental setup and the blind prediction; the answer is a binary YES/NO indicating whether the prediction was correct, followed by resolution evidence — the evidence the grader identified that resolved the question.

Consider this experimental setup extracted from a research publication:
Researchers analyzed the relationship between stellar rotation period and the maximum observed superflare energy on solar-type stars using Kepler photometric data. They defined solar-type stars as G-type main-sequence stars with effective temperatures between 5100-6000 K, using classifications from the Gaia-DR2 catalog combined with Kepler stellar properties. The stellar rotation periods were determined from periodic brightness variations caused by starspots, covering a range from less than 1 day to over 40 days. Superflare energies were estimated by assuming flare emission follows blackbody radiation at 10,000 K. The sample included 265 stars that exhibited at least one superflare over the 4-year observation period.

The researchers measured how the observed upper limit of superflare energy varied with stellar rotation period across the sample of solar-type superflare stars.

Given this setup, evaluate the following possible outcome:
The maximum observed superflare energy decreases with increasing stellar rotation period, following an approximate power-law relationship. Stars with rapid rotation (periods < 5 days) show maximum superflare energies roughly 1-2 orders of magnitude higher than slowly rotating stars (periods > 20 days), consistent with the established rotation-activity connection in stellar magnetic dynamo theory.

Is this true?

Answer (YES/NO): YES